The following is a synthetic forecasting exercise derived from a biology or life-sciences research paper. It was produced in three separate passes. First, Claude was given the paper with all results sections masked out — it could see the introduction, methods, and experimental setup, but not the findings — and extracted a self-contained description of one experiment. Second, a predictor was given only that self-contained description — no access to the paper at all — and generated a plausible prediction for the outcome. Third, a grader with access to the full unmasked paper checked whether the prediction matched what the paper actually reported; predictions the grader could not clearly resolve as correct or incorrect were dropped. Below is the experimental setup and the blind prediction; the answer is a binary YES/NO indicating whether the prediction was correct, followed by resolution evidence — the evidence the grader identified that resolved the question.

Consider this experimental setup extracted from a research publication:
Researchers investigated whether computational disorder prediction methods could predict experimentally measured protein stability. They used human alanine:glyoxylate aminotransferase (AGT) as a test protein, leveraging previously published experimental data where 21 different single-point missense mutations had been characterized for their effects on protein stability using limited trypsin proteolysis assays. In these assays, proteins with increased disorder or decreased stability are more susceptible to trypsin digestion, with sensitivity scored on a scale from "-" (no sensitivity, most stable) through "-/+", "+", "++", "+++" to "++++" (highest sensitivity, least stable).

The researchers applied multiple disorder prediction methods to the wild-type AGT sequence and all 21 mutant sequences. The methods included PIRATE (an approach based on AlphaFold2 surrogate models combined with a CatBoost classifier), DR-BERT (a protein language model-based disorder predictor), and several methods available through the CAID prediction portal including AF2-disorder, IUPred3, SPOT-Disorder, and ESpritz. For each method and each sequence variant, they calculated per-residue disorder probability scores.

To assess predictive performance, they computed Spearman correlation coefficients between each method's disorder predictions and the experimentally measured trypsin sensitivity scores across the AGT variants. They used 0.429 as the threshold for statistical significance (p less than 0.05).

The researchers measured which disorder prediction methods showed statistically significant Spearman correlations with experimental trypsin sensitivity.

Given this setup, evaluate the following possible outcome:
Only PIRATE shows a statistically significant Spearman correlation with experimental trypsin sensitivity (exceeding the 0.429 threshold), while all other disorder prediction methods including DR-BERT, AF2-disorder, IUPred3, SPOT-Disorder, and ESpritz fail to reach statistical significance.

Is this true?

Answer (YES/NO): NO